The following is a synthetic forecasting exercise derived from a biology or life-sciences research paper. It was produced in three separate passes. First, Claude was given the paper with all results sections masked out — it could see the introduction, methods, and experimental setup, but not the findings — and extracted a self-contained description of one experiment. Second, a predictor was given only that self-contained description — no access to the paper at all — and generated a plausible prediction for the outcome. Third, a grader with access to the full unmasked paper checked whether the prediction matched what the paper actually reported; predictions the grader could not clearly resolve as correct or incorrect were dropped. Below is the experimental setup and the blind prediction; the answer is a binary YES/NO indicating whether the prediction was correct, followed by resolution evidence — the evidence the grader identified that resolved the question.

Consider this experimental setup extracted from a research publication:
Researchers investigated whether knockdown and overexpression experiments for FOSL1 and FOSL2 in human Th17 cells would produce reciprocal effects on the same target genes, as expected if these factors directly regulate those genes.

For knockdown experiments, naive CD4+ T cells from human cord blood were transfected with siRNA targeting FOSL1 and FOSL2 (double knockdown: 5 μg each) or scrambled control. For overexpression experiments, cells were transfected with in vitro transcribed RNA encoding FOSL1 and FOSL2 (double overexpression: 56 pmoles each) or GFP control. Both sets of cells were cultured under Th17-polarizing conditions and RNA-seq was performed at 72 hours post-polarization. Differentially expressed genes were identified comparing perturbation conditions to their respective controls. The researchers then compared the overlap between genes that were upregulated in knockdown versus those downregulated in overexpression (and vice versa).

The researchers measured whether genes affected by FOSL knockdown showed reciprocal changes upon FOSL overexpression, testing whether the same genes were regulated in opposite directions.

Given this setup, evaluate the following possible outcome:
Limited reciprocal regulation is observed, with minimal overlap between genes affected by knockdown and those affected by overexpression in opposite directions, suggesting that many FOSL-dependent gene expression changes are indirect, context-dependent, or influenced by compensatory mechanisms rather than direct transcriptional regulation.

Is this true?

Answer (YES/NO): NO